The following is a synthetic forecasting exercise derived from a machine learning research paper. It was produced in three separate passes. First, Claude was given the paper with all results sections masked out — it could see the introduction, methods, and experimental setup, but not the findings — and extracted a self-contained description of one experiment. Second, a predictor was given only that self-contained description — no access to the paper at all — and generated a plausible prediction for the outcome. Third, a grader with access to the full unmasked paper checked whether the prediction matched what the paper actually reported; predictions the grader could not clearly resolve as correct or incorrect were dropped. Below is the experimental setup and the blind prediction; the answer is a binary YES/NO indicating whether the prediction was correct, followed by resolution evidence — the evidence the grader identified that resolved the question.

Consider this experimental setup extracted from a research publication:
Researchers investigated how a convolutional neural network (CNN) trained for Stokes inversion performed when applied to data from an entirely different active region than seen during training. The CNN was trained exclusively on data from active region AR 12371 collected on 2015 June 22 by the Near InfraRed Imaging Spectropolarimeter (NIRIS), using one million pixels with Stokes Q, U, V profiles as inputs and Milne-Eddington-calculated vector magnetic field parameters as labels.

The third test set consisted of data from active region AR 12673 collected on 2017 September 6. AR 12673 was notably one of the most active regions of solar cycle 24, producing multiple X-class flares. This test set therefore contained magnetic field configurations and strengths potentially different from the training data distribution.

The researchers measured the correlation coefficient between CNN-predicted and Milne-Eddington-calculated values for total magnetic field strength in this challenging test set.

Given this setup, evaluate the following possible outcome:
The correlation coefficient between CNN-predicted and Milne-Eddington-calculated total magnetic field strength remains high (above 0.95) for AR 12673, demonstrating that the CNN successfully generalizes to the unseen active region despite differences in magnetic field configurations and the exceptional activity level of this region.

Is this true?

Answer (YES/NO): NO